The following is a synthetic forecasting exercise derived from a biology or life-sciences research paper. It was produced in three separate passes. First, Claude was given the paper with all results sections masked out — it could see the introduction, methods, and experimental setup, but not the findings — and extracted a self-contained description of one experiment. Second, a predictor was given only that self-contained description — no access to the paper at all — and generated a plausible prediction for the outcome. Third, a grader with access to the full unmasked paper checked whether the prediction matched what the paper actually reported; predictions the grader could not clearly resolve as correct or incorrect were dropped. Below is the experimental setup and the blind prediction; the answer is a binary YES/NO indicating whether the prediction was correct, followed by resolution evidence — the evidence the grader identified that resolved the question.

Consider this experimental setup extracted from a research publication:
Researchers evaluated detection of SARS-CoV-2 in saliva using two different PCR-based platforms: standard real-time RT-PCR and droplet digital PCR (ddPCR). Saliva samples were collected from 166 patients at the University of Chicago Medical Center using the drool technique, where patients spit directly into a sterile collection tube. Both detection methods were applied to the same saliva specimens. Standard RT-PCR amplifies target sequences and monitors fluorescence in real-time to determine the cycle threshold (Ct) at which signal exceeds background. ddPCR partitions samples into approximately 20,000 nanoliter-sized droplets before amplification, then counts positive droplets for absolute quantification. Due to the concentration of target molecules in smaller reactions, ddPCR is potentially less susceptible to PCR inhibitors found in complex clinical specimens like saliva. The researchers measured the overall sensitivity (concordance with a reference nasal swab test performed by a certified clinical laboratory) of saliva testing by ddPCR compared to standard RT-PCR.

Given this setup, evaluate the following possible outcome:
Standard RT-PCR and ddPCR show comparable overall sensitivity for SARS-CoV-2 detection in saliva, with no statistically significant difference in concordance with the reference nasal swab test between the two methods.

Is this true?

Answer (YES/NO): NO